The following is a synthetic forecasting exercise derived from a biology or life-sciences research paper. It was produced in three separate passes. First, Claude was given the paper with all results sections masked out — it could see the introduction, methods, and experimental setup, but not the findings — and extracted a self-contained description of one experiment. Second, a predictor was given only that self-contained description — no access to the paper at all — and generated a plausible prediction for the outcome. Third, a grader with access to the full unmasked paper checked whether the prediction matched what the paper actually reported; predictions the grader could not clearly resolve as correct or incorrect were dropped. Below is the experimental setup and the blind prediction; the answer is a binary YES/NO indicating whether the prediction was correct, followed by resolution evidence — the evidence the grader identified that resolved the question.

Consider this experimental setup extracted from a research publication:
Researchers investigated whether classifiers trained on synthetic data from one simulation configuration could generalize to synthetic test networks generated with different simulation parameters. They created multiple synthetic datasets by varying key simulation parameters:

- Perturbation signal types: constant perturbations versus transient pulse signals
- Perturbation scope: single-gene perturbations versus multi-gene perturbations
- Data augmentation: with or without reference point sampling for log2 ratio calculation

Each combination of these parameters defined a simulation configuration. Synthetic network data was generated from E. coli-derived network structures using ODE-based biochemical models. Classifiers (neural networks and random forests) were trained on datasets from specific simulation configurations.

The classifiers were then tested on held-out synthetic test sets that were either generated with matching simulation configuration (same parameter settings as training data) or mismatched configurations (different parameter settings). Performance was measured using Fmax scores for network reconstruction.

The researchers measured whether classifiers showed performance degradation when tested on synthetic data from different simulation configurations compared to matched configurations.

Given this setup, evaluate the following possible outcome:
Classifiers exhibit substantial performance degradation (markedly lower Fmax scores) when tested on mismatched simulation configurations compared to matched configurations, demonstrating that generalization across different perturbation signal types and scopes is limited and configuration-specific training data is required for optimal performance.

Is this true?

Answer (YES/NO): YES